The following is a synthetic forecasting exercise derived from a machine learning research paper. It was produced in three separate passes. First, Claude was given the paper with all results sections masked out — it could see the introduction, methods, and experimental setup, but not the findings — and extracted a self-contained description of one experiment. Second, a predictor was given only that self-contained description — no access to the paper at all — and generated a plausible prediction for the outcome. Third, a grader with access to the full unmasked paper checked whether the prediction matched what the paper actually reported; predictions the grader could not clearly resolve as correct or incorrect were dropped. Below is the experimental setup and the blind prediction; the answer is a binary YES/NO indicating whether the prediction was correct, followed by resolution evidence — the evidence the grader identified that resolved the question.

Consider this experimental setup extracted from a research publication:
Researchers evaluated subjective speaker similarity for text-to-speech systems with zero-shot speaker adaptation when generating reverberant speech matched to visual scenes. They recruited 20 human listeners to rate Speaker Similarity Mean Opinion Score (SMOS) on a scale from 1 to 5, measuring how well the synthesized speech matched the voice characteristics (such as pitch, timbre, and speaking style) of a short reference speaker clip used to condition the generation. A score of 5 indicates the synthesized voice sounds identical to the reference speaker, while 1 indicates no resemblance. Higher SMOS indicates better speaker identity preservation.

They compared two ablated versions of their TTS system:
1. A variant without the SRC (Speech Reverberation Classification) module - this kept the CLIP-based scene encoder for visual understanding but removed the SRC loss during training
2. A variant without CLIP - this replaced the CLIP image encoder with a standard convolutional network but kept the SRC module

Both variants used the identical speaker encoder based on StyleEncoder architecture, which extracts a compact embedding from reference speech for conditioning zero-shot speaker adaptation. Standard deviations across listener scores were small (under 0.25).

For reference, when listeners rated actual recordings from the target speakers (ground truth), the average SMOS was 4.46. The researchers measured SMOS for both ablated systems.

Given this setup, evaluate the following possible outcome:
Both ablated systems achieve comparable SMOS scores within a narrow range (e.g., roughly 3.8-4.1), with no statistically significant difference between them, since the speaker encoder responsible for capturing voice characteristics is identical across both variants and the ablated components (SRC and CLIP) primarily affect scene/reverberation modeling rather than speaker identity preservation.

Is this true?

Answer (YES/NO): NO